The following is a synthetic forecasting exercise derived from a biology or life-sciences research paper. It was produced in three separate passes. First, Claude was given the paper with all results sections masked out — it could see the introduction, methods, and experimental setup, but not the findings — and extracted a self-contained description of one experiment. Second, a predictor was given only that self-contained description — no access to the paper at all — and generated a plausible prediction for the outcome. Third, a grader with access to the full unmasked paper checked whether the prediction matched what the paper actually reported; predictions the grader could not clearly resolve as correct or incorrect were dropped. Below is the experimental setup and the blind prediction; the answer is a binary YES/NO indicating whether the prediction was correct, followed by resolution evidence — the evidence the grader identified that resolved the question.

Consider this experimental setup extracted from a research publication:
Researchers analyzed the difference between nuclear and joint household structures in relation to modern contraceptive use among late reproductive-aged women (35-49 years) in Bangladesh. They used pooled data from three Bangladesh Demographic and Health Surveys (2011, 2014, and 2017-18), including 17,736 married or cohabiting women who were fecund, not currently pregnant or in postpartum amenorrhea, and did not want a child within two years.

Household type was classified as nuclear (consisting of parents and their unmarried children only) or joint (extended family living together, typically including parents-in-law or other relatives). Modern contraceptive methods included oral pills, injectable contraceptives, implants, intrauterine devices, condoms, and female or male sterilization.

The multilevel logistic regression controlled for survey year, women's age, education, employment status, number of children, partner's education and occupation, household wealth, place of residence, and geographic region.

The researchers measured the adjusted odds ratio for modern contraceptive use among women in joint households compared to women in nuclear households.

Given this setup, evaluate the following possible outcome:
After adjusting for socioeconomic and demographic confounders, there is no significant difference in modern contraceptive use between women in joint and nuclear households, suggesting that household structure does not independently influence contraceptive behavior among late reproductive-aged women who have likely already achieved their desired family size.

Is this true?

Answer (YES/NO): YES